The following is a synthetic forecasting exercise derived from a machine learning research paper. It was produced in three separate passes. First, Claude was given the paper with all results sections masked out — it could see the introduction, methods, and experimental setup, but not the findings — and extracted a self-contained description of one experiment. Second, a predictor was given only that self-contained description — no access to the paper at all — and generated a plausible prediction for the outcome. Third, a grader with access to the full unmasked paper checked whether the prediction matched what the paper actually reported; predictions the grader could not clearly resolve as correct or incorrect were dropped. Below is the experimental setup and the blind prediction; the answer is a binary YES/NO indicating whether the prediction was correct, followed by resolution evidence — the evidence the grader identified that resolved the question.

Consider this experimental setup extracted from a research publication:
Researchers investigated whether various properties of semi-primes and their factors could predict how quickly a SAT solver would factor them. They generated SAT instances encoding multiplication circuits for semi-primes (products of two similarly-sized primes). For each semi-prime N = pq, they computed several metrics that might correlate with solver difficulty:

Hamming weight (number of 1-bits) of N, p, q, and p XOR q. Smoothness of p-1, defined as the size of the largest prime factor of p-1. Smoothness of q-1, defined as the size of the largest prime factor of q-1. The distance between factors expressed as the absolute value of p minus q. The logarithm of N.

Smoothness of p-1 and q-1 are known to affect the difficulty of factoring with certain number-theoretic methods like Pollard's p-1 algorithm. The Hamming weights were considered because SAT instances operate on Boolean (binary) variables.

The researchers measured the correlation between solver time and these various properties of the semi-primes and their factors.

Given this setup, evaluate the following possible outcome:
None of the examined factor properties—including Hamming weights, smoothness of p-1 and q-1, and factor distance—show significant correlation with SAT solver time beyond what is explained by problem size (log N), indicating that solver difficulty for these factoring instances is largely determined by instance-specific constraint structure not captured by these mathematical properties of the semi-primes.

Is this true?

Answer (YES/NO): NO